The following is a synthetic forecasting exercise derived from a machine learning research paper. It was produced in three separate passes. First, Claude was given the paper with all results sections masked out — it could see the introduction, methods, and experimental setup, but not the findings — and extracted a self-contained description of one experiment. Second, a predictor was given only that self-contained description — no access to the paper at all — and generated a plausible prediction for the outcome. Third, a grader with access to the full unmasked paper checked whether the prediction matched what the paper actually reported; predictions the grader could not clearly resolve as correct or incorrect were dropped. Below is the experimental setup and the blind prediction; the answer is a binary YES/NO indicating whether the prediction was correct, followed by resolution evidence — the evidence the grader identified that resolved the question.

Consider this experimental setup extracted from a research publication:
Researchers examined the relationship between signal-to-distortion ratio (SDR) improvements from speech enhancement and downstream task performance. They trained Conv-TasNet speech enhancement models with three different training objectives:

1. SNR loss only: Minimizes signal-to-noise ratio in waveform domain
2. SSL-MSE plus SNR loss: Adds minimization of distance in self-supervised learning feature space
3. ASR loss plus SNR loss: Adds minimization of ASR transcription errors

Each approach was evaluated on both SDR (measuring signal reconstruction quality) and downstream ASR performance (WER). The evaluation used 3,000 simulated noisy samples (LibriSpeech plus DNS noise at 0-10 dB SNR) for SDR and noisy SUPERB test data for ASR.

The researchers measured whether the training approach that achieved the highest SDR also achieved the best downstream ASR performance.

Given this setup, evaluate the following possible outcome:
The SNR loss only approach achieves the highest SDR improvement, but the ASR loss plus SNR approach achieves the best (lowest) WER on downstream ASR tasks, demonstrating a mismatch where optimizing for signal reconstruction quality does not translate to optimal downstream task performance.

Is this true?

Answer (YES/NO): NO